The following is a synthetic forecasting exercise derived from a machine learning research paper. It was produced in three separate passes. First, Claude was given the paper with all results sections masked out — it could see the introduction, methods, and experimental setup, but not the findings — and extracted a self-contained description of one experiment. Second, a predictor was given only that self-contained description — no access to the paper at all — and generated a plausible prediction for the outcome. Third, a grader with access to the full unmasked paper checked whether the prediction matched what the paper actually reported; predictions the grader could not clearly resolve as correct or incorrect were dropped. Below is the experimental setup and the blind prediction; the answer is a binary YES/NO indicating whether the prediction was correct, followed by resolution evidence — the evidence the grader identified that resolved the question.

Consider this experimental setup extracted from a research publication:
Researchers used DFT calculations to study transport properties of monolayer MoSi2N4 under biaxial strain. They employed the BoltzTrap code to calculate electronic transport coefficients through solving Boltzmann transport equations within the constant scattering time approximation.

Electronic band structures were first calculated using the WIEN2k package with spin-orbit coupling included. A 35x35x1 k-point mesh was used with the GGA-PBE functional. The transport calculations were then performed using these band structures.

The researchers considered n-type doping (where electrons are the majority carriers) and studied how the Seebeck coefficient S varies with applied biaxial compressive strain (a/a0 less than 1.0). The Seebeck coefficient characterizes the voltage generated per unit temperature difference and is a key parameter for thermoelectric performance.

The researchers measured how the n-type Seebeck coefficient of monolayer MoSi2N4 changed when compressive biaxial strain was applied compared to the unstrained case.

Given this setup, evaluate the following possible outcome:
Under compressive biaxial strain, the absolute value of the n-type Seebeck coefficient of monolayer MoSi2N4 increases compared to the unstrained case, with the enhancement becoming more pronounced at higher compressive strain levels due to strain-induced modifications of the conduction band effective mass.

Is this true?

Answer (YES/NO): NO